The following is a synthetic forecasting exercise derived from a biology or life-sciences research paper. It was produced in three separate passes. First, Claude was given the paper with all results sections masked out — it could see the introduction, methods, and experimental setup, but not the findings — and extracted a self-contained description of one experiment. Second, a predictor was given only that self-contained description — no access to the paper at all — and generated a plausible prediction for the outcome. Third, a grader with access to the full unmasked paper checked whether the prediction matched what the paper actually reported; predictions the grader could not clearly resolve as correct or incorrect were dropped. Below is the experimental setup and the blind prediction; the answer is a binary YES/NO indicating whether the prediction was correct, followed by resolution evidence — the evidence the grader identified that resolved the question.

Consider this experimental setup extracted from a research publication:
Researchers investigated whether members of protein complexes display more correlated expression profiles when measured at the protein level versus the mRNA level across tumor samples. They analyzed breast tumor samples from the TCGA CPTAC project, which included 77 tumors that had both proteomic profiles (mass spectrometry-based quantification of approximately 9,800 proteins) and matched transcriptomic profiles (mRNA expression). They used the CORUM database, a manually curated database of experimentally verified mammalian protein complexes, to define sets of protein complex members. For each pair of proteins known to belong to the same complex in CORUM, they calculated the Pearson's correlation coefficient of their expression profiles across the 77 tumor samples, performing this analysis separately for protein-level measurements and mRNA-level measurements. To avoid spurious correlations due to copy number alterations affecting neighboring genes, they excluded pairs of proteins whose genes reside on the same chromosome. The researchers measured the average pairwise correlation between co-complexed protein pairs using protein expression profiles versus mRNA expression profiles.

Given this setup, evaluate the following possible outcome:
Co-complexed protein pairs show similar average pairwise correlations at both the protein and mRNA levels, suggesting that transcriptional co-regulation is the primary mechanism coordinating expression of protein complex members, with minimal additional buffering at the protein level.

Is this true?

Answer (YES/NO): NO